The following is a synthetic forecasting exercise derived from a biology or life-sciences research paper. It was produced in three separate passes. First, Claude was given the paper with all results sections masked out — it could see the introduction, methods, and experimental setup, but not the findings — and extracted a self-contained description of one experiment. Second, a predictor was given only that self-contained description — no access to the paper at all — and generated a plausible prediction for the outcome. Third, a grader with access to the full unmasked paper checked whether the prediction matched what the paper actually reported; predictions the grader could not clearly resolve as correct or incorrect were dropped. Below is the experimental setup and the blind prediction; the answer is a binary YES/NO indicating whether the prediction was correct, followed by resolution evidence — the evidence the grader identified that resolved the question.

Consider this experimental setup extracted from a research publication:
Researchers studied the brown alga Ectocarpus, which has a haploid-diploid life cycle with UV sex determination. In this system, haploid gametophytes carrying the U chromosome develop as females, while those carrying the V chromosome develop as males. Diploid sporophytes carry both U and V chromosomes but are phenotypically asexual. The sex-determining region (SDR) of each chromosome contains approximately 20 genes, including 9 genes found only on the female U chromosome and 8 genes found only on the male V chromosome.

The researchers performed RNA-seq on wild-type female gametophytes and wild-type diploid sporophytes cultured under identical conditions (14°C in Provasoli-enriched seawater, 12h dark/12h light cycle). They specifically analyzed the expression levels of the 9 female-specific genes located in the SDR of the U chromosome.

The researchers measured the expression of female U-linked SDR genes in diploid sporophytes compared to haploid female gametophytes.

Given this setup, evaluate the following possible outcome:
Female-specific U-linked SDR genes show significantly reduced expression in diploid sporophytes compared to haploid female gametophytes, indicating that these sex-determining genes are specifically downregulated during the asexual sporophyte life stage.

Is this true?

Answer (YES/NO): YES